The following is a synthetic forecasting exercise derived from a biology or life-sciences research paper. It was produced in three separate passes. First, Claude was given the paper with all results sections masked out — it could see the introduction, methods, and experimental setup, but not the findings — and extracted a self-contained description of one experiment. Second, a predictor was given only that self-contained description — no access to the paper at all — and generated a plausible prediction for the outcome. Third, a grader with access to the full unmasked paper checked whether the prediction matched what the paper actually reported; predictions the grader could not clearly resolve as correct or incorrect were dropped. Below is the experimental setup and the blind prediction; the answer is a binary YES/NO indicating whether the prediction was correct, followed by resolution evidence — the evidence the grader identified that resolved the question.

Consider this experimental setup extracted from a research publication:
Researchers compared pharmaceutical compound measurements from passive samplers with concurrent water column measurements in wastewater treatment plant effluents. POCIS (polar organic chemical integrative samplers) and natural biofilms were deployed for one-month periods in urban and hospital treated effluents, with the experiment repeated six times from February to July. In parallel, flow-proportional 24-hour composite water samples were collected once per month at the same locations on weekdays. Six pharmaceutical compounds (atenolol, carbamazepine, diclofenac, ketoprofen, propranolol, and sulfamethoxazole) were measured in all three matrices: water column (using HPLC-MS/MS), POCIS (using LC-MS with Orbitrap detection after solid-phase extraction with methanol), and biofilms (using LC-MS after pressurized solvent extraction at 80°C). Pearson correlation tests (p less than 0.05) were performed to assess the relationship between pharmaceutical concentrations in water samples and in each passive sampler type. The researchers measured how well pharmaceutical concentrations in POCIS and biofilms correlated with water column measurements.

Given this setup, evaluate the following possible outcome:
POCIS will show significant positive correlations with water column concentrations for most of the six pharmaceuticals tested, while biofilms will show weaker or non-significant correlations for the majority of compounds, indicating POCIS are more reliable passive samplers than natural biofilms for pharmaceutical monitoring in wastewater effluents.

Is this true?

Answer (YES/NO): YES